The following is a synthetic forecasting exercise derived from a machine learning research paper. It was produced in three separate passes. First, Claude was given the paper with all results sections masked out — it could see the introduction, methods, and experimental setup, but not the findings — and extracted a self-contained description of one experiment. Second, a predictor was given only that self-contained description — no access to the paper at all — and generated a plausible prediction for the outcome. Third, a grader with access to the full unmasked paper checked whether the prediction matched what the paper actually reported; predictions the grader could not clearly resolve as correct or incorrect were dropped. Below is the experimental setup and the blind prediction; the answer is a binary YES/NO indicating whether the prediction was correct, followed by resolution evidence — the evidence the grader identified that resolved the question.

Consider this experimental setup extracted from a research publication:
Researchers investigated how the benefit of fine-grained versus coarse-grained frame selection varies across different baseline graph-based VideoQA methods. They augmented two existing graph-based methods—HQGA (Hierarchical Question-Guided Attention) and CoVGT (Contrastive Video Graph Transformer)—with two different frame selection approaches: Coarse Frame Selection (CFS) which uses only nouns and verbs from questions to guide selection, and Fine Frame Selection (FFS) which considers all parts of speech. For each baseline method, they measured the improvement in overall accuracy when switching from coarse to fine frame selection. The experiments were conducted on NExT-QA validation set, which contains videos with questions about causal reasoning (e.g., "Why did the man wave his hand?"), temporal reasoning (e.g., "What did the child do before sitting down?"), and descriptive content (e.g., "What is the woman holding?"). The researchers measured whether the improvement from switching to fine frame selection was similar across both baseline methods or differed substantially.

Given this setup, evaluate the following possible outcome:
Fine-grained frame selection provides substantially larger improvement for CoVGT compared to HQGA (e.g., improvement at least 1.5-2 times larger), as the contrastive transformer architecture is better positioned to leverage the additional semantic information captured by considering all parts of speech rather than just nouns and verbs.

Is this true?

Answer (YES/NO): YES